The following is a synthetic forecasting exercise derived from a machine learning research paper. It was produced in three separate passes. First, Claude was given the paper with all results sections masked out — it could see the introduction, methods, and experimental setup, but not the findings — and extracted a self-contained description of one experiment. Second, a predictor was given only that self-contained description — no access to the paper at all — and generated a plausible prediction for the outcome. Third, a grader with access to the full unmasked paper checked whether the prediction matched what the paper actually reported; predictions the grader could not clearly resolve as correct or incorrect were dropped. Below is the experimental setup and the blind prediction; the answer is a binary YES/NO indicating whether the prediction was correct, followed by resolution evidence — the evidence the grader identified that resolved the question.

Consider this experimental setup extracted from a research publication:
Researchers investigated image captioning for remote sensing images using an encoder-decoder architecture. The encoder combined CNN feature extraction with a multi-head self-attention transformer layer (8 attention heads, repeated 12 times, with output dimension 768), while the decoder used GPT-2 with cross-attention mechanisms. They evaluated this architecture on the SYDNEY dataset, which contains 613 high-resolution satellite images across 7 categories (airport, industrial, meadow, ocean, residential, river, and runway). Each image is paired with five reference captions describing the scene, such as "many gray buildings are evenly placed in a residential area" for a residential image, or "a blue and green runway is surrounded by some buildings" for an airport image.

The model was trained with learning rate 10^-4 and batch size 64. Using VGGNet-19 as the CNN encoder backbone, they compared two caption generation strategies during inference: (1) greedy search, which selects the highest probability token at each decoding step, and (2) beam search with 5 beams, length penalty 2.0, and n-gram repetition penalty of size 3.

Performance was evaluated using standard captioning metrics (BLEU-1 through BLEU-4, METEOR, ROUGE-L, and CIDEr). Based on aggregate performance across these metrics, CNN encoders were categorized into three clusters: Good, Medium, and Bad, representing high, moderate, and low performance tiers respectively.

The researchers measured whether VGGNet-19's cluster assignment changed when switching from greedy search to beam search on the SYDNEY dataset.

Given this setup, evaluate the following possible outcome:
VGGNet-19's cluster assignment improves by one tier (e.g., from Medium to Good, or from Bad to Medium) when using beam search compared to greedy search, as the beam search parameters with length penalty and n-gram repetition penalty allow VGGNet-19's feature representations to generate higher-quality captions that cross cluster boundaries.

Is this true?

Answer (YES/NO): YES